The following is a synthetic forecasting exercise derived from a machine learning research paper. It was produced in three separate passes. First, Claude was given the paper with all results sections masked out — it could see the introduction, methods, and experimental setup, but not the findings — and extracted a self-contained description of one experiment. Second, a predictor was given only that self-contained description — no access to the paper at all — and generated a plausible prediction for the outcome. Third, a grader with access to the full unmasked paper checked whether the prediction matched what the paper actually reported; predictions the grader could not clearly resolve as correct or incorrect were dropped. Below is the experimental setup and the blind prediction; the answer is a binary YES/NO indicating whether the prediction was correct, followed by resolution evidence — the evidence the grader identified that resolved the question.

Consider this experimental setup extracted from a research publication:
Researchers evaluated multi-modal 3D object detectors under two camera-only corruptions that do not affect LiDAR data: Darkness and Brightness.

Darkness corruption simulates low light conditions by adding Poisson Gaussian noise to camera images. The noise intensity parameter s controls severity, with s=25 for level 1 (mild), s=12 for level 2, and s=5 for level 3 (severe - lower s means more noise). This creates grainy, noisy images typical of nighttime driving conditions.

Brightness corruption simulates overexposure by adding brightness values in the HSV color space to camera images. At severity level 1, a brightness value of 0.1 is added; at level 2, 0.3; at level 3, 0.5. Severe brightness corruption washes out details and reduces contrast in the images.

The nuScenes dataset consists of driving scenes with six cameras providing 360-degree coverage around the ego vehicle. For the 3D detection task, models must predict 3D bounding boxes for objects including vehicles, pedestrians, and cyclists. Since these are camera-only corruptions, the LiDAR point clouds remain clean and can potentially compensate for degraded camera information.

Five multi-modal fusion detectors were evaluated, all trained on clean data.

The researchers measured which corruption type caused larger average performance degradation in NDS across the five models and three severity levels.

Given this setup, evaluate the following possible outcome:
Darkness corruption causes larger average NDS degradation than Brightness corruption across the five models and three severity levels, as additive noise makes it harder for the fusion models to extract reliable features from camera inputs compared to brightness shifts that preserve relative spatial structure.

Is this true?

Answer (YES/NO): YES